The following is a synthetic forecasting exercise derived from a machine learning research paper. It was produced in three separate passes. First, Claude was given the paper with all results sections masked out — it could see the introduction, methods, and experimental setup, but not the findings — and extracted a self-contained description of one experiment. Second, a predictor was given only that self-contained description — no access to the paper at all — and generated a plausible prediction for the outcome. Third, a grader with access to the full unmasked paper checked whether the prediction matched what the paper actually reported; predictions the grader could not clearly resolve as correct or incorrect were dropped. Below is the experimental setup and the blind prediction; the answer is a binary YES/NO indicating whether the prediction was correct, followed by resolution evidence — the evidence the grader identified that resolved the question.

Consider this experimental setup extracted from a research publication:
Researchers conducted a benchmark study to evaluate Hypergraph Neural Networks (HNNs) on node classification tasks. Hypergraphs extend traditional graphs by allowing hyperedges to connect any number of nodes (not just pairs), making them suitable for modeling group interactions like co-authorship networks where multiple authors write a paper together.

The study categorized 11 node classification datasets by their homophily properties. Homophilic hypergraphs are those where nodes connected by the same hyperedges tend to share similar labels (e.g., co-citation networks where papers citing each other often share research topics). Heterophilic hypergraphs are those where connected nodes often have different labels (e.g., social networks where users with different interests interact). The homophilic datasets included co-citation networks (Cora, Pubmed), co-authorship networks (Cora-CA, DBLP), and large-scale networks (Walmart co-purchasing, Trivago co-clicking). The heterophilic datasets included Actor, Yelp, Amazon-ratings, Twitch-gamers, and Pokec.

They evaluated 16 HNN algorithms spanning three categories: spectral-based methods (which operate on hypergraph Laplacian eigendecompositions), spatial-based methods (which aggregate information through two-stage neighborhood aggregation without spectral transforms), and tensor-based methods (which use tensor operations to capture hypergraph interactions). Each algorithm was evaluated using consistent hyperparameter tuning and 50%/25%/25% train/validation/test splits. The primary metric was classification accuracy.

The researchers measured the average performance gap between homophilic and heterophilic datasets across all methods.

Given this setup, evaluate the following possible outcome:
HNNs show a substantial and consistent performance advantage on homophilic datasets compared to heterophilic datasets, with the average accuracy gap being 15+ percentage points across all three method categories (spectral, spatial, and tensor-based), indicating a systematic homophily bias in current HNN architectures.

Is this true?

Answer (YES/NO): NO